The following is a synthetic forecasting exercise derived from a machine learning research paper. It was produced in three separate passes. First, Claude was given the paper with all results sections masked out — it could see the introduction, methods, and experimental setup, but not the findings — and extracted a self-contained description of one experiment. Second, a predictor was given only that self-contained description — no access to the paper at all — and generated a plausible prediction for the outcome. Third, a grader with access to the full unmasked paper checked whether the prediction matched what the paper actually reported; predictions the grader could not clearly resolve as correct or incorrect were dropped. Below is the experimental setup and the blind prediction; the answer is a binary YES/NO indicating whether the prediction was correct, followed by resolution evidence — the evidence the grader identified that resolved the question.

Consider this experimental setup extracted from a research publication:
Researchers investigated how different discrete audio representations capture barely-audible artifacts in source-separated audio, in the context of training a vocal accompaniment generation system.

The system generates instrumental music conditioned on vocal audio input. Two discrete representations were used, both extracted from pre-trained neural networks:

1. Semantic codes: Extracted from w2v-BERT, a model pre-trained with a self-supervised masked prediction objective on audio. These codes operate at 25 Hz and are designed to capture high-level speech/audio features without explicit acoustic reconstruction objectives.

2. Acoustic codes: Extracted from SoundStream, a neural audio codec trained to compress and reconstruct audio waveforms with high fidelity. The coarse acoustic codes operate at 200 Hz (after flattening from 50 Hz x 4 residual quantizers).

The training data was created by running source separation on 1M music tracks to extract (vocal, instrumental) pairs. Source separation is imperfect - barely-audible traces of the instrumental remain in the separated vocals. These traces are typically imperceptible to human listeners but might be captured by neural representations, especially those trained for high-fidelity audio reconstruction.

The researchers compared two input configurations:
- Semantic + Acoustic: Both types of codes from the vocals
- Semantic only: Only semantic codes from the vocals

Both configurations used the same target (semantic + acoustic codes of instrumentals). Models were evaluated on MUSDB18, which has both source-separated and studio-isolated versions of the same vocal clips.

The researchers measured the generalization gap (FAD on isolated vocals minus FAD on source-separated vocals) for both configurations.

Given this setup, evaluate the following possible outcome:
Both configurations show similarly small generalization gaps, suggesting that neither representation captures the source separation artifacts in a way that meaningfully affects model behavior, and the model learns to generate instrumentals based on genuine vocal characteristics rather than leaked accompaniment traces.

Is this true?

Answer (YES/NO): NO